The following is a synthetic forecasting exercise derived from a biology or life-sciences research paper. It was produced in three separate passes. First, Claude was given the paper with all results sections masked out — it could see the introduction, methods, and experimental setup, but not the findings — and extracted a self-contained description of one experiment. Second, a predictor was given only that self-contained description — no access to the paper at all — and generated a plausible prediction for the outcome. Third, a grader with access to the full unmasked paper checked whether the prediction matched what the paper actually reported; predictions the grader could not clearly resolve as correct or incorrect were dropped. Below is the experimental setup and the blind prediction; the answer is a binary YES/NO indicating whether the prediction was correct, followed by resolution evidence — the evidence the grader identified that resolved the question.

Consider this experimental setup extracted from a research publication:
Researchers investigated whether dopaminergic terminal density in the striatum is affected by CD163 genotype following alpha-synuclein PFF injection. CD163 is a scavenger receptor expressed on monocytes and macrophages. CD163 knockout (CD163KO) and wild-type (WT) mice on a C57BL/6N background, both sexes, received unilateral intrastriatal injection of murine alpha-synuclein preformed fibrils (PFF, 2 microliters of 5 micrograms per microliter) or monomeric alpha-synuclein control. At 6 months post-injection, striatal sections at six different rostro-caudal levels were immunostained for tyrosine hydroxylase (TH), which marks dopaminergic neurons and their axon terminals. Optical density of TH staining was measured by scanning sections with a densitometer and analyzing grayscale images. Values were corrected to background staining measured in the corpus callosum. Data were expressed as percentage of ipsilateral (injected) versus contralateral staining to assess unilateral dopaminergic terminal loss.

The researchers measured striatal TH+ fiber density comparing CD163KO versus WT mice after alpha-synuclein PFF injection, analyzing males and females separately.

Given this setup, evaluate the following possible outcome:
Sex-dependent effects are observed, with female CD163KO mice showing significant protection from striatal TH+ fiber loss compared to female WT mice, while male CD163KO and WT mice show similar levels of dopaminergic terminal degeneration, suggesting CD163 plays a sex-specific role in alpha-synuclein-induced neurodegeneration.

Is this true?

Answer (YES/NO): NO